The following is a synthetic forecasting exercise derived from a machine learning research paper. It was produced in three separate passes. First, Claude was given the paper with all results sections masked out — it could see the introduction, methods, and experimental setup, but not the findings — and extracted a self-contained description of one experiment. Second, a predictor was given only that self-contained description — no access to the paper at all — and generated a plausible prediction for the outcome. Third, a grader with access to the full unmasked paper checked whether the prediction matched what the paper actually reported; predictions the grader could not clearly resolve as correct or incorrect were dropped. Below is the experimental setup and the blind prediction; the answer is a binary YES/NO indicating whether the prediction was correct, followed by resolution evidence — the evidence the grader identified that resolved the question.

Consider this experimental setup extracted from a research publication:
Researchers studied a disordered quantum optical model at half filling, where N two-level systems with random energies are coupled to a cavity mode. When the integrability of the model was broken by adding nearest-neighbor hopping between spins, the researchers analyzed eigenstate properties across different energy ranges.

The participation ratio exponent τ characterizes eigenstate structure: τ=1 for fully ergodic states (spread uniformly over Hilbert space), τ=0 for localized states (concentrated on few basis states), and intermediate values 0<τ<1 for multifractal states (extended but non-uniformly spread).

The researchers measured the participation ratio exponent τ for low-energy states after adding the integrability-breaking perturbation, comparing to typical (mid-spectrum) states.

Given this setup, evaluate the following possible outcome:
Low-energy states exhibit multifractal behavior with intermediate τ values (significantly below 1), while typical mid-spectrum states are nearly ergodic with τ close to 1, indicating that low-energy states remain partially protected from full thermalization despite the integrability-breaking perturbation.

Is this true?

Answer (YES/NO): YES